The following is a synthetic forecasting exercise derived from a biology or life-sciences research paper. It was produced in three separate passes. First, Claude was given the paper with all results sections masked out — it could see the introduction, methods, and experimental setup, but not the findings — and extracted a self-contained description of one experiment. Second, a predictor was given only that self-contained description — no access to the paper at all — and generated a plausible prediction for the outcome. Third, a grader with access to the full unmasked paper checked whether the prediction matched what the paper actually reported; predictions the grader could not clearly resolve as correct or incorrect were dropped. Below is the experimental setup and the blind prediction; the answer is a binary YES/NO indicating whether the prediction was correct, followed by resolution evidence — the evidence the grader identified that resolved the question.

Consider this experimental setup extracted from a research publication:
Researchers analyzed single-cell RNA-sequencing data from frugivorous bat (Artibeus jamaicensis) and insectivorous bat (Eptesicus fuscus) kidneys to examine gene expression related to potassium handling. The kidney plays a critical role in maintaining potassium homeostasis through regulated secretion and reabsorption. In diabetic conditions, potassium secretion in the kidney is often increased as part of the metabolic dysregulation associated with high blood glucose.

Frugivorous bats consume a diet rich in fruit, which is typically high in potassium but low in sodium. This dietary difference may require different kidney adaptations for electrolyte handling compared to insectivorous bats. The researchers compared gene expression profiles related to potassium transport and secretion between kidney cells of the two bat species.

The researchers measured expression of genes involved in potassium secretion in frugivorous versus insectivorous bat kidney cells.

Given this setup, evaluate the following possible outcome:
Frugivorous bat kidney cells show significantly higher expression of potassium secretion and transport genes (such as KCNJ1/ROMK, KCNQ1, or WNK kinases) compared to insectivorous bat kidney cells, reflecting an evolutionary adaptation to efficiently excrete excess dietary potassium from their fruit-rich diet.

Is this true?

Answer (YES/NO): NO